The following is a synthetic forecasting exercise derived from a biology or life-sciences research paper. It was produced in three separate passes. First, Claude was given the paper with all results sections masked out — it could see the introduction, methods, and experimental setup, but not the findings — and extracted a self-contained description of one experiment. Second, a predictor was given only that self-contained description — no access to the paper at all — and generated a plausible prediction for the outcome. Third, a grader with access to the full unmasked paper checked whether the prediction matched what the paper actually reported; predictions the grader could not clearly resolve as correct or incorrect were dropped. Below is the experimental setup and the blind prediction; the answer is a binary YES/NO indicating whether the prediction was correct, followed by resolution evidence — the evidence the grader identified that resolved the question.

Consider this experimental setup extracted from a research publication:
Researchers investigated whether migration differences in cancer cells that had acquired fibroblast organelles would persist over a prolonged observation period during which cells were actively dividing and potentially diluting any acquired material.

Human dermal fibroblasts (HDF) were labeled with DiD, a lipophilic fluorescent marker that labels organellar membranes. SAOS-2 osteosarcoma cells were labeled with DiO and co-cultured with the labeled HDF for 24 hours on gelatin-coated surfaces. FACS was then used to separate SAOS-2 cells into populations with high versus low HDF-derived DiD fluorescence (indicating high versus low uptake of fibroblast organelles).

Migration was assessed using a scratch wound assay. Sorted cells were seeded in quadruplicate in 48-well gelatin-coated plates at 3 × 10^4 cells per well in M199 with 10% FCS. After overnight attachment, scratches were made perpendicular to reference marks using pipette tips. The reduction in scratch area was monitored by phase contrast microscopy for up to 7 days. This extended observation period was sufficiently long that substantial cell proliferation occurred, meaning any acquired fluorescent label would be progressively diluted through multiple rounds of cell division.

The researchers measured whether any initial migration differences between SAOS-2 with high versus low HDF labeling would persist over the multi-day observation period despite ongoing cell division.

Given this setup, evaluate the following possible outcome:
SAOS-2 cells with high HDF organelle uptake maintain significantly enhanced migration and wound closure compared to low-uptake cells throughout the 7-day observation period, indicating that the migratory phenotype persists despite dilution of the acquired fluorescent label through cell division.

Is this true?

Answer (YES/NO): YES